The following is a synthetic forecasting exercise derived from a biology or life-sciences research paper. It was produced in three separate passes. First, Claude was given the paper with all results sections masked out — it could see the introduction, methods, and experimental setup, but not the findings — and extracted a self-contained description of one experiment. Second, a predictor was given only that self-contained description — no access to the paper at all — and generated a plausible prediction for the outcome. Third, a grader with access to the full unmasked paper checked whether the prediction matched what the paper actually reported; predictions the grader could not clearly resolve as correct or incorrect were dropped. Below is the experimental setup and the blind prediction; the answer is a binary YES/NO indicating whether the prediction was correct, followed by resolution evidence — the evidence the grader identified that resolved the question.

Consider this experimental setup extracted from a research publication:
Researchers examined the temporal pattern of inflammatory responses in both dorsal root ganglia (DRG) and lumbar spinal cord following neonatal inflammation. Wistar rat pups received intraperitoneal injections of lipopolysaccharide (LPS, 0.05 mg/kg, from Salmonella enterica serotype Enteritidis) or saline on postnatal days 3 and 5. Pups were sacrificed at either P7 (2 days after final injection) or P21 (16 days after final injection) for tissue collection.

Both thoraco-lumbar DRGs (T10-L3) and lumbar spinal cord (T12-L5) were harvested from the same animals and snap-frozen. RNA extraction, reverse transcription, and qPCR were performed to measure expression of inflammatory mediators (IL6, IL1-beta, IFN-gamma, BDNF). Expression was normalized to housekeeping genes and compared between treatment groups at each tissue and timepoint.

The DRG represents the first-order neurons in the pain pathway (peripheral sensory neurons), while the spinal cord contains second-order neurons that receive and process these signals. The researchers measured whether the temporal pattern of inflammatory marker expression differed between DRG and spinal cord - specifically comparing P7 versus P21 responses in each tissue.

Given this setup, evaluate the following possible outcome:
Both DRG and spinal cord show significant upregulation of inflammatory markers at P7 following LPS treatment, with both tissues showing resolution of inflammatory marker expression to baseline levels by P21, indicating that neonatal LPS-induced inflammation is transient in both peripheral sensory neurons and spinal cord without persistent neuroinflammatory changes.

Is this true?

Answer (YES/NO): NO